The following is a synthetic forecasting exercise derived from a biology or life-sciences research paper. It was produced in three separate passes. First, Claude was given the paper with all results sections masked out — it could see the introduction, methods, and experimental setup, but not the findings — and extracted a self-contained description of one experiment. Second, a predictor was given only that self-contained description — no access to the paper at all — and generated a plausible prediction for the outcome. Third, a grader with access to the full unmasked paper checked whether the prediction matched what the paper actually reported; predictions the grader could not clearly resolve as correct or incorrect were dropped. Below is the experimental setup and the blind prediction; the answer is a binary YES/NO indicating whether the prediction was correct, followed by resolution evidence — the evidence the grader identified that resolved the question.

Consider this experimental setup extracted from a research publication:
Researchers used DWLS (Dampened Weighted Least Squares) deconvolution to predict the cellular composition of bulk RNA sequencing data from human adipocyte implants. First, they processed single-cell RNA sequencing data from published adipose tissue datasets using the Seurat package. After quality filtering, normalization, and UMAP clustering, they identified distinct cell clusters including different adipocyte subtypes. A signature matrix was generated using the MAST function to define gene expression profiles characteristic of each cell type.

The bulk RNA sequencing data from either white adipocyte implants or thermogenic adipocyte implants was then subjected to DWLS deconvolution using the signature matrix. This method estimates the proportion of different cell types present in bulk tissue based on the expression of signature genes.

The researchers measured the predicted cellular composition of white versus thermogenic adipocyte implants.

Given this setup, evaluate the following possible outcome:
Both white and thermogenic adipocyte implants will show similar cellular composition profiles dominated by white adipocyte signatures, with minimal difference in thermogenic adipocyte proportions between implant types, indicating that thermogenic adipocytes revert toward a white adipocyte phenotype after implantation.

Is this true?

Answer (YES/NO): NO